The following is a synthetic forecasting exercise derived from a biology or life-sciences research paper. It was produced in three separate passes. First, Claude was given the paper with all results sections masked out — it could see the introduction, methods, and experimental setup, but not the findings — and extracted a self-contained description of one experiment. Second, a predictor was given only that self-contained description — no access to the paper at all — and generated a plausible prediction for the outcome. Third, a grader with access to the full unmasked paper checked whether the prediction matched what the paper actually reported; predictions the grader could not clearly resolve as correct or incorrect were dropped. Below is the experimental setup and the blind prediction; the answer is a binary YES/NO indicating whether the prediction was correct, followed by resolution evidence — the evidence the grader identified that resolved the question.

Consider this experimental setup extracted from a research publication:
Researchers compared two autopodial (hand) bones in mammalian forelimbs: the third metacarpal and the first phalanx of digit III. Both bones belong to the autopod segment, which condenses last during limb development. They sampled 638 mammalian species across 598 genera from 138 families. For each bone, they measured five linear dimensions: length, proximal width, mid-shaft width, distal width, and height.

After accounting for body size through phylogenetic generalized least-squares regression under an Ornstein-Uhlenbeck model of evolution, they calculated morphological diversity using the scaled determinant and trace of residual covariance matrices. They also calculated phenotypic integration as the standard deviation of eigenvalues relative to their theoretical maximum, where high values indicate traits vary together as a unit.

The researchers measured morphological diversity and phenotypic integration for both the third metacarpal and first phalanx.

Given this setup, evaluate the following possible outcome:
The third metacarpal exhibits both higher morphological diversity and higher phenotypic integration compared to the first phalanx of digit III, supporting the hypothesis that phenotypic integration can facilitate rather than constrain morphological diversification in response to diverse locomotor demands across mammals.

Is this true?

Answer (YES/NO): NO